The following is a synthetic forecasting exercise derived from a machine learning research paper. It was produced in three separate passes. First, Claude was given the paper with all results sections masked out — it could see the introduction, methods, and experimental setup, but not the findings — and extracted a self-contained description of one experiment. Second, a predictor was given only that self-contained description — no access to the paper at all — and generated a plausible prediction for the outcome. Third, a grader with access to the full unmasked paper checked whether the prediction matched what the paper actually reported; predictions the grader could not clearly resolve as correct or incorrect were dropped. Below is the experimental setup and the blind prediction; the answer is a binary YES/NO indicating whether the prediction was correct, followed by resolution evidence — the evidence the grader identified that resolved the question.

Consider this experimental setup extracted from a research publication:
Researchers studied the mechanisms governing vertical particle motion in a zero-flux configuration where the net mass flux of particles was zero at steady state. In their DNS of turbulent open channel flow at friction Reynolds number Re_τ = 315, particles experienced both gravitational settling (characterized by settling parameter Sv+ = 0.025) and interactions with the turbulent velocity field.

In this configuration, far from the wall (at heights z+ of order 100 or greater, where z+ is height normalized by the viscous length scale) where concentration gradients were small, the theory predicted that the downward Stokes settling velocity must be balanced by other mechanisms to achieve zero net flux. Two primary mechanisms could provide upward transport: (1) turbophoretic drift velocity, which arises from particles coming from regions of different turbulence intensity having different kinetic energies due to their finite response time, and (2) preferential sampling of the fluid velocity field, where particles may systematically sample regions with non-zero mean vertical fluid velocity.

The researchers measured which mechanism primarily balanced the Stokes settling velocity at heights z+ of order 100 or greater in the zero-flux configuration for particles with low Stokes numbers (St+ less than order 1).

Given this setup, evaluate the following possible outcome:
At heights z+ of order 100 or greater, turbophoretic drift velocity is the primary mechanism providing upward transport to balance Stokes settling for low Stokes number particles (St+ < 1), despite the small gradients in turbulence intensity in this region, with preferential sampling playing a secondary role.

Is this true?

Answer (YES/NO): NO